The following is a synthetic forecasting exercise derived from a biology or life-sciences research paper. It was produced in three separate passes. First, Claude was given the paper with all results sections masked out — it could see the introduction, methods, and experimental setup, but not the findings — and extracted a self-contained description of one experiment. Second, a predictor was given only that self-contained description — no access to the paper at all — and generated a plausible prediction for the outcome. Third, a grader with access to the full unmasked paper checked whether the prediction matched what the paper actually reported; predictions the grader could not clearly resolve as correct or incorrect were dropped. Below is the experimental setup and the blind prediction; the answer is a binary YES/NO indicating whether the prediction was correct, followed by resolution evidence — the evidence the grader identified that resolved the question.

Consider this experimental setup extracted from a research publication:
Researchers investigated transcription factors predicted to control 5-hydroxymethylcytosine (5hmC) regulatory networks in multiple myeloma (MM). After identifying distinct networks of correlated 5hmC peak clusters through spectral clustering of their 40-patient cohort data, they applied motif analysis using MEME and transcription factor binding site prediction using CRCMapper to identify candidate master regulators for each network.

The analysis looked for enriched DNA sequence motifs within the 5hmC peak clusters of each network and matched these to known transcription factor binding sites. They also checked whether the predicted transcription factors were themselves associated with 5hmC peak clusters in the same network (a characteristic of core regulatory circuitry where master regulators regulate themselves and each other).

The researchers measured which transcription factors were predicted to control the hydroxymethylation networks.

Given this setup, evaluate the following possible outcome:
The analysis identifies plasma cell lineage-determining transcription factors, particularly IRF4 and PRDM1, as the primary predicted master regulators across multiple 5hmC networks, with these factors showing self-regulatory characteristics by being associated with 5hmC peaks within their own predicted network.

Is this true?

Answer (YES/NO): NO